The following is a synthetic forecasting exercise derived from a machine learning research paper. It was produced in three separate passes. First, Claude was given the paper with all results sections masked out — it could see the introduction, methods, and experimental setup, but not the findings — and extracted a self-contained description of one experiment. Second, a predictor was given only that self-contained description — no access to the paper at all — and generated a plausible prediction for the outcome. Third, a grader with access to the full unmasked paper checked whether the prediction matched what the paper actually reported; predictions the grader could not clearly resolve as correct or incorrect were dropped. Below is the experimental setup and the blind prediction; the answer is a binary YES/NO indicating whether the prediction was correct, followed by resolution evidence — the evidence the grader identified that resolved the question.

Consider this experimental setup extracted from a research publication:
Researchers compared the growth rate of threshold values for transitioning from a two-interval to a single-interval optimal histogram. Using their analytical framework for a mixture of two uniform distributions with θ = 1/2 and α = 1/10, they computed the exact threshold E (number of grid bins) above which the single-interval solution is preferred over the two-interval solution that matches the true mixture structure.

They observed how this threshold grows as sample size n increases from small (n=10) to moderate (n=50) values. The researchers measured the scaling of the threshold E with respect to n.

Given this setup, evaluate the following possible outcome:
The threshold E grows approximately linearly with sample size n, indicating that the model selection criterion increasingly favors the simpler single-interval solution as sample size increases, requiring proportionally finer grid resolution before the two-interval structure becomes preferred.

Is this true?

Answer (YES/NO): NO